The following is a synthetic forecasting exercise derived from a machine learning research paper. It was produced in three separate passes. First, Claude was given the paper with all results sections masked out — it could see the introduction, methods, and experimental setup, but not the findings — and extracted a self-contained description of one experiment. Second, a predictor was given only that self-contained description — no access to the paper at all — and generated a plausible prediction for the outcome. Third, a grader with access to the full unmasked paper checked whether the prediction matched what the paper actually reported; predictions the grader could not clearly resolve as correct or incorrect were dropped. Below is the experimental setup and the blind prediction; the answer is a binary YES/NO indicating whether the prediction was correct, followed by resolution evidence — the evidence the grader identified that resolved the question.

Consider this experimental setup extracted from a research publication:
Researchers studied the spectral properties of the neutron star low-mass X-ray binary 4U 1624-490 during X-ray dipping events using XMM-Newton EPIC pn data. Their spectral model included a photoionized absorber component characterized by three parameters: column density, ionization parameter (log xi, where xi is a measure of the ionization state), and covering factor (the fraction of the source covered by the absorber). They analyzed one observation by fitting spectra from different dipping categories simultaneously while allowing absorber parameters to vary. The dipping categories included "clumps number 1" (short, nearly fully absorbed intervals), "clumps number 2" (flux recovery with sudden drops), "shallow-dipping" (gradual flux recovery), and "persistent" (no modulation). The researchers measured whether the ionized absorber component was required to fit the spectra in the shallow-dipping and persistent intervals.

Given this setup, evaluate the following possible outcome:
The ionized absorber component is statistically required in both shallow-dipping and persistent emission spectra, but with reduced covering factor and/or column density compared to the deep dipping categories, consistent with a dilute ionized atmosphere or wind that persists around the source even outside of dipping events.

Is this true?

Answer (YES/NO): NO